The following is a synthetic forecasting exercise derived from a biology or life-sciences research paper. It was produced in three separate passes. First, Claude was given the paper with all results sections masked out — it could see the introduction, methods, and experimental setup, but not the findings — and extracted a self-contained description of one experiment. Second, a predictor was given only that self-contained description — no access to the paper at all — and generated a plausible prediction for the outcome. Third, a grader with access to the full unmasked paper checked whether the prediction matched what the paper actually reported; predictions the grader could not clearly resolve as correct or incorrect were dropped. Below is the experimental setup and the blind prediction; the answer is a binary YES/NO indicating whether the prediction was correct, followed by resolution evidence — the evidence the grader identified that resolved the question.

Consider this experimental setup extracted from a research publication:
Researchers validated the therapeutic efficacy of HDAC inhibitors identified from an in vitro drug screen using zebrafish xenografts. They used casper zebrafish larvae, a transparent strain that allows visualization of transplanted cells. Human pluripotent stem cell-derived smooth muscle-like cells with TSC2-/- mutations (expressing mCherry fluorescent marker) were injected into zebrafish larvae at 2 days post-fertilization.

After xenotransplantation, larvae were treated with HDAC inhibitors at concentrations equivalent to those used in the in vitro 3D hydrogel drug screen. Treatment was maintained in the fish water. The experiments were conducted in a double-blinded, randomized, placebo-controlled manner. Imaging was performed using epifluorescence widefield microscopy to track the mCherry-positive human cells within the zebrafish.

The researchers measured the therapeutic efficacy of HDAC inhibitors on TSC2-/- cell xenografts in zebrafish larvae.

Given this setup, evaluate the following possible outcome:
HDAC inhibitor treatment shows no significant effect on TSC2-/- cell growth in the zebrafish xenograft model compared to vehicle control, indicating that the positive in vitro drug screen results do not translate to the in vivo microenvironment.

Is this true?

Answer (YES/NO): NO